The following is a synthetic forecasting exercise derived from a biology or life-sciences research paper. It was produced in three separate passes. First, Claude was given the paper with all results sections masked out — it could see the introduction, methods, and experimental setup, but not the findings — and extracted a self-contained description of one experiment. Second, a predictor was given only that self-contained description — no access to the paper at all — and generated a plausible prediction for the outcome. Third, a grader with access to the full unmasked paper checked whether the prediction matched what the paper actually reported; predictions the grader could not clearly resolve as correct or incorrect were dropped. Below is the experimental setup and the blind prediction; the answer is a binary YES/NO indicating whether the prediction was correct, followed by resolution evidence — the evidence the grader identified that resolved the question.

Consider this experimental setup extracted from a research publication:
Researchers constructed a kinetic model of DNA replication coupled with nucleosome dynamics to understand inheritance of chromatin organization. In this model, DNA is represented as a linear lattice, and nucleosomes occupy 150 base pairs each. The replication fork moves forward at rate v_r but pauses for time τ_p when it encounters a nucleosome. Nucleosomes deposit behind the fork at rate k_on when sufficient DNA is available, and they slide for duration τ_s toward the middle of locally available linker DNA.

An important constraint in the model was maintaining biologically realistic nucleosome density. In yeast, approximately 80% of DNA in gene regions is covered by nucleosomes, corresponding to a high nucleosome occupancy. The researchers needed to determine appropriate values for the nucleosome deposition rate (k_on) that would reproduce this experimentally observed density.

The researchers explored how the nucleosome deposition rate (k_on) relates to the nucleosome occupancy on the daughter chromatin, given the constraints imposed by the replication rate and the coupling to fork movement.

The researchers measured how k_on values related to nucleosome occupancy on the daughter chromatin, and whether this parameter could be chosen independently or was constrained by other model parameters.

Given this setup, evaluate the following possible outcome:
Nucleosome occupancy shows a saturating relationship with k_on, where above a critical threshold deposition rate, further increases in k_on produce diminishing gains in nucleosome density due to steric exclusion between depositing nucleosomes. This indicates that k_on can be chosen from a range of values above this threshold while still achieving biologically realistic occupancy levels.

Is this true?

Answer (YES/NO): NO